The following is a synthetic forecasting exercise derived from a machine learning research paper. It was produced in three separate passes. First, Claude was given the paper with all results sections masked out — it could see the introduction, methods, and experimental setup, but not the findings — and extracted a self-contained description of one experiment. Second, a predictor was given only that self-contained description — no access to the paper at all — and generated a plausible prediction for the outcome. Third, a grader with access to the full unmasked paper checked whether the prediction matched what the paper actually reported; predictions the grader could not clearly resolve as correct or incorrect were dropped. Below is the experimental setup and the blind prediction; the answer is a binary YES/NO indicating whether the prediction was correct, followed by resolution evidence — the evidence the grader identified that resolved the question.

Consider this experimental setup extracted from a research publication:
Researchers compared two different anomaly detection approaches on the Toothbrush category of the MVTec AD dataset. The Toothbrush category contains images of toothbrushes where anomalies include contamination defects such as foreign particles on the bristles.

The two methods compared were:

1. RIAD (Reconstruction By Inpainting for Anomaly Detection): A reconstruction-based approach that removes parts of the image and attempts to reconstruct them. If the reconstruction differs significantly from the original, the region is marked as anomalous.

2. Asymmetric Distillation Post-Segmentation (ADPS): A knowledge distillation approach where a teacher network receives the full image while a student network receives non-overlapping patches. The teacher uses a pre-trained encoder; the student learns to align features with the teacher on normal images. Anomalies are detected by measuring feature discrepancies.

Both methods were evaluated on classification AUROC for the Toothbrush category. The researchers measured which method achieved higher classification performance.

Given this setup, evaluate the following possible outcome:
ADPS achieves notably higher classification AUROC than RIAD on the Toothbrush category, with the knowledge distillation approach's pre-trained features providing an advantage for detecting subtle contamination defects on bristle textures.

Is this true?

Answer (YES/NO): NO